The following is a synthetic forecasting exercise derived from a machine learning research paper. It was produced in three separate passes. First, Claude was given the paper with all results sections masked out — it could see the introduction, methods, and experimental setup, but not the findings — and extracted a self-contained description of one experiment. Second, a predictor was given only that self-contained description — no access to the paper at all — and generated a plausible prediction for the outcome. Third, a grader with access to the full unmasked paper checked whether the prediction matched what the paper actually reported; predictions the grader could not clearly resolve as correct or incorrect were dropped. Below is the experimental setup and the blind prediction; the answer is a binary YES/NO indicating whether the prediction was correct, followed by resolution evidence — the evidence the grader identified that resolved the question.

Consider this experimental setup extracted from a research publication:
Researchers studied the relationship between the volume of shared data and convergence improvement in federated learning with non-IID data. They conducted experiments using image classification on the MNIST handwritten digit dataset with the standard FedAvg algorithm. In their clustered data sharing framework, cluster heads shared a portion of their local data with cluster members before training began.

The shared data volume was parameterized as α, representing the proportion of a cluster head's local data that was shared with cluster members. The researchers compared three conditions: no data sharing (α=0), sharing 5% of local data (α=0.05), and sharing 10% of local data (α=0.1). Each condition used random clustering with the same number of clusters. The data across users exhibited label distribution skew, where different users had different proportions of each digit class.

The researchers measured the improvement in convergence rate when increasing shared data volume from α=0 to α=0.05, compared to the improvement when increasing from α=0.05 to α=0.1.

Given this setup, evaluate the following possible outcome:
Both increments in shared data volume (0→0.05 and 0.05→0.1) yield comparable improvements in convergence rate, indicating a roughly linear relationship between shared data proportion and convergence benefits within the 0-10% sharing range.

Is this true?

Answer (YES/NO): NO